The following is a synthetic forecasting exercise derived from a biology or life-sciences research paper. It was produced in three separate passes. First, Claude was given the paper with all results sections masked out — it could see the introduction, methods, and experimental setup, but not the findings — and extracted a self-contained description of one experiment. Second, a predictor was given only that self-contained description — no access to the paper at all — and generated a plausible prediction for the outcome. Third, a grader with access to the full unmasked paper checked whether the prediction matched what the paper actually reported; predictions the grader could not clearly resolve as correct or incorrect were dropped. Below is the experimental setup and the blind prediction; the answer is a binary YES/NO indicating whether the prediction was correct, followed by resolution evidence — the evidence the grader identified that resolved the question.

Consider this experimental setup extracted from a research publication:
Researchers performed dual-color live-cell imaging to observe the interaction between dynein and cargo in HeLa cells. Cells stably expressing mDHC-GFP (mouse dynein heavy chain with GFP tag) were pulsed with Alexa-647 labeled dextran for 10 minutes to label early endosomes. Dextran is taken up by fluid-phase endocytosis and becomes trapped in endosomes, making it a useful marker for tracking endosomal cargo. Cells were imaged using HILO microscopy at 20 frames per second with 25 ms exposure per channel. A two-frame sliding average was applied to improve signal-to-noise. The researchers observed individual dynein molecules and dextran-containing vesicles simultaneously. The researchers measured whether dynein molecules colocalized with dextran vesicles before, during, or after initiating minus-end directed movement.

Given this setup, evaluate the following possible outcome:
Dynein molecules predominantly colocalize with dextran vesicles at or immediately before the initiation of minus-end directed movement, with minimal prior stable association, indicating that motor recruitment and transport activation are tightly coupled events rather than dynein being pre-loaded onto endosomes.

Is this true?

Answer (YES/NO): YES